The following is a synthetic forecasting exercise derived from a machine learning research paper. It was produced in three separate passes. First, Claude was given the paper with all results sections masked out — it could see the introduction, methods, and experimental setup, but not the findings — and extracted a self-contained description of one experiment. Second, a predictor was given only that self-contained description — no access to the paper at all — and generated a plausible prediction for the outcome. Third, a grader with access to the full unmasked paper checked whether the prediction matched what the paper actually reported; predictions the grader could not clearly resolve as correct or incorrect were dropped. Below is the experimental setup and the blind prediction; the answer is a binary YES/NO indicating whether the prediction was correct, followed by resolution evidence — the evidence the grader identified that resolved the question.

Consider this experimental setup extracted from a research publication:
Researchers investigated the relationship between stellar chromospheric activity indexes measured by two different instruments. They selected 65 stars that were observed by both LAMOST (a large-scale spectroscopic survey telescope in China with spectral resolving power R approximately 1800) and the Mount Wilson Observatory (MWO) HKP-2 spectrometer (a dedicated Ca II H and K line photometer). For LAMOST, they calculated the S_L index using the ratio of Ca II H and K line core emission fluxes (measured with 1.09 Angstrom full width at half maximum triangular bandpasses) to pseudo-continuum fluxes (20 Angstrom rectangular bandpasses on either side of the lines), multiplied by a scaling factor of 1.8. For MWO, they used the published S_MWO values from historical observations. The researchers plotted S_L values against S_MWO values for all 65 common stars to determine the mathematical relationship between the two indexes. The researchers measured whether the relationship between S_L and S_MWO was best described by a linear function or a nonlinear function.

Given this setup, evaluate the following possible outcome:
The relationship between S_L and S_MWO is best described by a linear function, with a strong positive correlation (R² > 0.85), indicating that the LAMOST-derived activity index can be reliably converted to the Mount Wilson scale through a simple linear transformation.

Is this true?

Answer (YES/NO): NO